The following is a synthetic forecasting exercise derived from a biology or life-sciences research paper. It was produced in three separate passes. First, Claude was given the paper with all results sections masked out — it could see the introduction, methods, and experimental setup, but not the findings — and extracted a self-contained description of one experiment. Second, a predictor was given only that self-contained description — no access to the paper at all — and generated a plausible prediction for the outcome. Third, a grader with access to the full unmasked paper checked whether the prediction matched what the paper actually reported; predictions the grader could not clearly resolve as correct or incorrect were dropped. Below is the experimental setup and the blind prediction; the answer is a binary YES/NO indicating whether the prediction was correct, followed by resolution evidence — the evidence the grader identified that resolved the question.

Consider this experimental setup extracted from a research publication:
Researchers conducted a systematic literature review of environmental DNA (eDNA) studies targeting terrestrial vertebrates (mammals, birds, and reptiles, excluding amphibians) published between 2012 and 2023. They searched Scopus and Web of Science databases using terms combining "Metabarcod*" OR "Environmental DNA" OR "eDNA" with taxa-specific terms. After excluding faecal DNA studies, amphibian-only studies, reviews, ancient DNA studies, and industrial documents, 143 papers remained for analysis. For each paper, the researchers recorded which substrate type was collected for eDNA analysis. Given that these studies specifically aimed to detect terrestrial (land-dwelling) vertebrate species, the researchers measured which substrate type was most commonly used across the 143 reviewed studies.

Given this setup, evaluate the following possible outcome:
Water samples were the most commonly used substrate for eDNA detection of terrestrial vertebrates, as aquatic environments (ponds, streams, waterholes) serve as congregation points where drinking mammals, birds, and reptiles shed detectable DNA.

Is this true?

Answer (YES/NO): YES